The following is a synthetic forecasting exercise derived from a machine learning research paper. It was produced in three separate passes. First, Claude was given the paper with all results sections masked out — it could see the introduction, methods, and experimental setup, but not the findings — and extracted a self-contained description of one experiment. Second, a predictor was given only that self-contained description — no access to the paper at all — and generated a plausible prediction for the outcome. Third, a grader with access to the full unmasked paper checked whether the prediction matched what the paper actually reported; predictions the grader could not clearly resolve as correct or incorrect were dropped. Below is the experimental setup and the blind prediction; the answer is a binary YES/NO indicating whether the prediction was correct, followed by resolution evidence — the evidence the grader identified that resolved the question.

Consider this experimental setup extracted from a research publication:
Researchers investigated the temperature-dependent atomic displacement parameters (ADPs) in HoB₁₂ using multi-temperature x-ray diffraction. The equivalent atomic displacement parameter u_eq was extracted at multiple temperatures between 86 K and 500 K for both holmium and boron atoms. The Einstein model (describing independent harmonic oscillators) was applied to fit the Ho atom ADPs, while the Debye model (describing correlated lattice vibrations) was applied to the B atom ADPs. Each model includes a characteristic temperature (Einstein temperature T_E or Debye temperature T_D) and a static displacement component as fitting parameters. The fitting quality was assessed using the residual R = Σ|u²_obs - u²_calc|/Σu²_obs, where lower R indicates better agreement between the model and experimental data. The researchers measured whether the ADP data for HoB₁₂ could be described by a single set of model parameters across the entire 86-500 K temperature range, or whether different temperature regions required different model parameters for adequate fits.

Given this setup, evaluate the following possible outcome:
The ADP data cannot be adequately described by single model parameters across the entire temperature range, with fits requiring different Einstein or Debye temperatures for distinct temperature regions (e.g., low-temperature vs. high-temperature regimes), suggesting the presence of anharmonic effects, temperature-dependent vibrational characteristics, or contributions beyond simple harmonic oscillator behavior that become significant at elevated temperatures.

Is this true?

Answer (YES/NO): YES